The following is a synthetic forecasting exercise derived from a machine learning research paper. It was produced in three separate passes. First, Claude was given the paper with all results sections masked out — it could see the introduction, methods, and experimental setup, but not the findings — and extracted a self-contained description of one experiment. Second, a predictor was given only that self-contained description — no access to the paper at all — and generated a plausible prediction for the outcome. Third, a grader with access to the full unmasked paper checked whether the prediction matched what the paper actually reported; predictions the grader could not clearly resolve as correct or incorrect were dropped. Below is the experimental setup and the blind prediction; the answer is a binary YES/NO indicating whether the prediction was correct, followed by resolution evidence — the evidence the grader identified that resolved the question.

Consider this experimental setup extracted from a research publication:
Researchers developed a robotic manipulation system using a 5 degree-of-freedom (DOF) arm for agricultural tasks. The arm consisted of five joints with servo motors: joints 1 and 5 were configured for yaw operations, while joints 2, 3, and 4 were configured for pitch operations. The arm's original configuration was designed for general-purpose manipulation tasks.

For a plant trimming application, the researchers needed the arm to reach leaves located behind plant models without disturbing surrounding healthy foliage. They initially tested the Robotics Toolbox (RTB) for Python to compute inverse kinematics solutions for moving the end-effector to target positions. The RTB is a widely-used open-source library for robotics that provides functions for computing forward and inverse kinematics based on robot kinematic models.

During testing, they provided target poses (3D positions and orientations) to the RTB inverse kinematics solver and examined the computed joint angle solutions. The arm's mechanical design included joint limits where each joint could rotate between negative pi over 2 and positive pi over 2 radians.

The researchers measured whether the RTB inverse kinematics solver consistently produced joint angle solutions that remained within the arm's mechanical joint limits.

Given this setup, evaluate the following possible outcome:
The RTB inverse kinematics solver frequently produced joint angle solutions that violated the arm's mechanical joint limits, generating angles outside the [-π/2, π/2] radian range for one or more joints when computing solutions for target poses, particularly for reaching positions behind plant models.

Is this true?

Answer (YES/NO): NO